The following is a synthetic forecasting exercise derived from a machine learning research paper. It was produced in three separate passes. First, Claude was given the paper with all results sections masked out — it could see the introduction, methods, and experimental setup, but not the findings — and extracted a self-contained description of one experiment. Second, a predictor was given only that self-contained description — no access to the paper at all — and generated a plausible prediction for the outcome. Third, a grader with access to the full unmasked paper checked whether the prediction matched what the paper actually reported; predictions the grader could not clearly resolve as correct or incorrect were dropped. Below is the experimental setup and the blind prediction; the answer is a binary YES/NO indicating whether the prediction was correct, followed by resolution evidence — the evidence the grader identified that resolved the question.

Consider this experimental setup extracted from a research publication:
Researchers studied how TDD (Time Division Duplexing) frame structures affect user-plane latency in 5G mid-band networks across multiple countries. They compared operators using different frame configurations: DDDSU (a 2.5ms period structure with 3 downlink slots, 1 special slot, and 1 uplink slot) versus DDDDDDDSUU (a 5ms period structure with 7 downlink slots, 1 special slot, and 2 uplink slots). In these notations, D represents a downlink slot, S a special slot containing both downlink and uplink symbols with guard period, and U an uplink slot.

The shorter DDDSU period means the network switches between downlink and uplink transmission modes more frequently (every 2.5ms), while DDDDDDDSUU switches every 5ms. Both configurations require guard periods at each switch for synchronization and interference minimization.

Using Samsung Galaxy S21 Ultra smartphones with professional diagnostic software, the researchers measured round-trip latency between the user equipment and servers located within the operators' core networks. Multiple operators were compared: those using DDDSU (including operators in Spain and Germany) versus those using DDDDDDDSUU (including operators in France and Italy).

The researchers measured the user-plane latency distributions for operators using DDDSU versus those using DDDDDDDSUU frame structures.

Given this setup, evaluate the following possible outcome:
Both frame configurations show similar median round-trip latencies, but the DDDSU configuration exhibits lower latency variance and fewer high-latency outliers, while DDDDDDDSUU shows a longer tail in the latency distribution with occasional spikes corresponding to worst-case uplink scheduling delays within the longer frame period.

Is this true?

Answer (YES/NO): NO